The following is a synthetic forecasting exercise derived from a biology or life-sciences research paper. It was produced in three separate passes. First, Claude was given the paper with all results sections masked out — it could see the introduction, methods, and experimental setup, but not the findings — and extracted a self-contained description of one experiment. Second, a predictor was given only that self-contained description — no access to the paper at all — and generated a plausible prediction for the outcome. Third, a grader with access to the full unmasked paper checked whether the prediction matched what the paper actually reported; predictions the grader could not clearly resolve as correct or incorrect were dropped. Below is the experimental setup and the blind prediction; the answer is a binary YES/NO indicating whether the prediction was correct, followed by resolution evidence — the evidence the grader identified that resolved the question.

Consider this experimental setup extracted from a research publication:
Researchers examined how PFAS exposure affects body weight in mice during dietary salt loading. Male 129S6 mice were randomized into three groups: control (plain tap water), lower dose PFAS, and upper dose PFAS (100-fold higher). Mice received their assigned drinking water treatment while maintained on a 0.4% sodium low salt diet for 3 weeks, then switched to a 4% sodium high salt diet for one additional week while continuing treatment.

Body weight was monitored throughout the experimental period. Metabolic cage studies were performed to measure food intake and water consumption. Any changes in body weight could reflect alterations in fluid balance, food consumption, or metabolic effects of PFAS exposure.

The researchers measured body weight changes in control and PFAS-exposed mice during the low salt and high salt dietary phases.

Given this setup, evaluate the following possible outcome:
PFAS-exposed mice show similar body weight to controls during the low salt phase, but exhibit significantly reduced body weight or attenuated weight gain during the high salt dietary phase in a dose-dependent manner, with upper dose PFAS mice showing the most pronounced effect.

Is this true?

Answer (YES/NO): NO